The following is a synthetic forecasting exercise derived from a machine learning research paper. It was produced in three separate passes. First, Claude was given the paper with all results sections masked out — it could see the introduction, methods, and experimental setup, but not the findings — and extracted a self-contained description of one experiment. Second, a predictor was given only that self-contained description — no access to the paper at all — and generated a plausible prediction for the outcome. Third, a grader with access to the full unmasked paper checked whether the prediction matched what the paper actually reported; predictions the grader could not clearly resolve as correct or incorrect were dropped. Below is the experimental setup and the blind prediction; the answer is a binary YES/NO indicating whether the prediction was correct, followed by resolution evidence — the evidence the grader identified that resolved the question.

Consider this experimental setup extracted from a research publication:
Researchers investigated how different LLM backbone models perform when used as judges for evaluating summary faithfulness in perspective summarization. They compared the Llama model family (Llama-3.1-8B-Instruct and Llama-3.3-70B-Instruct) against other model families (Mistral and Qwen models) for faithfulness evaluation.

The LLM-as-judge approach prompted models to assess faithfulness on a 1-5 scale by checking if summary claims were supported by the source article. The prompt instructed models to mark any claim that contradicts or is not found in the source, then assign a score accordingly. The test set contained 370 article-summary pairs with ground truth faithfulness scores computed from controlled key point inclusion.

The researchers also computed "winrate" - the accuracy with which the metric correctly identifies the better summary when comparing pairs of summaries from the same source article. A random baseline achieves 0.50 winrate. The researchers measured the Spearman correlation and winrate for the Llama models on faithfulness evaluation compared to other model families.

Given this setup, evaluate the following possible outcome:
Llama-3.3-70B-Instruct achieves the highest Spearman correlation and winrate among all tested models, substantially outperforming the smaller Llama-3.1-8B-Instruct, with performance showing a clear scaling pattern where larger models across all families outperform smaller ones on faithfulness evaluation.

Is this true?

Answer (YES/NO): NO